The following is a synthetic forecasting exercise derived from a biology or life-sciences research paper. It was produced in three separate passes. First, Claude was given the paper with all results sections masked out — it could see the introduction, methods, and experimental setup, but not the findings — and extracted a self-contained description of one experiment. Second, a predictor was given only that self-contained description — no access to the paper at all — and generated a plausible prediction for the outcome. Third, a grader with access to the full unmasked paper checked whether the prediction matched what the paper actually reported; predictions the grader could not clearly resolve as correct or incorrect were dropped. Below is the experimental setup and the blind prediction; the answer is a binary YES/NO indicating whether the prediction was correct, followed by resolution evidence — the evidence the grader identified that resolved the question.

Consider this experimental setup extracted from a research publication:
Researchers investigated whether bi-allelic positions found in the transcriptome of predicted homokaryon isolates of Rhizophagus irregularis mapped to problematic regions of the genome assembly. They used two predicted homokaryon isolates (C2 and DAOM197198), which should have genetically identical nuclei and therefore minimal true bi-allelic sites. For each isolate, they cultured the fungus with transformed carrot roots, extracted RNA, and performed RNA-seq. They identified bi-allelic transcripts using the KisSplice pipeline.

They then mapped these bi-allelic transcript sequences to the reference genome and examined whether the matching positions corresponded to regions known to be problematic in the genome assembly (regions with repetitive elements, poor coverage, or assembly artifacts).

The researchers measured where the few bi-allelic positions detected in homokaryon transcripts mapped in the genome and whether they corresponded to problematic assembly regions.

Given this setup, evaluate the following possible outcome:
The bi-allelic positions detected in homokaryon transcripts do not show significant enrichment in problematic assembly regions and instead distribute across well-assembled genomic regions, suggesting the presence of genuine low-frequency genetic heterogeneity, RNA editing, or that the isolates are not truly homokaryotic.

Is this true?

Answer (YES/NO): NO